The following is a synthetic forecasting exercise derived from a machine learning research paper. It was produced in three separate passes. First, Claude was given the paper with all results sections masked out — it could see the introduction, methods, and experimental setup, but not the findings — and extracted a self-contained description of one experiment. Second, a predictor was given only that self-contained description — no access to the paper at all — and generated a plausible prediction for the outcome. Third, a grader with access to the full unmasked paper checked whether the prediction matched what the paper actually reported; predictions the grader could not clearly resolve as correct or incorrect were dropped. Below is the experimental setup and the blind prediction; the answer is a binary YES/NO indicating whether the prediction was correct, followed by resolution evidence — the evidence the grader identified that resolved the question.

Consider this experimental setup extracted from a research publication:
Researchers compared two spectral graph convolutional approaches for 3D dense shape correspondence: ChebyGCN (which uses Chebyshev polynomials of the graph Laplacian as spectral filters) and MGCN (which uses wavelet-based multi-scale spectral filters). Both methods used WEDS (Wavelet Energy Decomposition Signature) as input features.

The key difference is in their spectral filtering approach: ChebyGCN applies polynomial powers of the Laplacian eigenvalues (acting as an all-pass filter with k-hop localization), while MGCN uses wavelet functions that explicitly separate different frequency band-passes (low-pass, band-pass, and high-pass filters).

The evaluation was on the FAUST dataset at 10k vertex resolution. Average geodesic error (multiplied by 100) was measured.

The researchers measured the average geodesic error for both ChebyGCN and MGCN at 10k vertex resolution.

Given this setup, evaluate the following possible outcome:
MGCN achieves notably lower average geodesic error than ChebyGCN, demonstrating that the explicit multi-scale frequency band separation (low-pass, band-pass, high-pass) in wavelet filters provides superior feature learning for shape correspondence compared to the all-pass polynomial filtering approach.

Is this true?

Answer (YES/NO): YES